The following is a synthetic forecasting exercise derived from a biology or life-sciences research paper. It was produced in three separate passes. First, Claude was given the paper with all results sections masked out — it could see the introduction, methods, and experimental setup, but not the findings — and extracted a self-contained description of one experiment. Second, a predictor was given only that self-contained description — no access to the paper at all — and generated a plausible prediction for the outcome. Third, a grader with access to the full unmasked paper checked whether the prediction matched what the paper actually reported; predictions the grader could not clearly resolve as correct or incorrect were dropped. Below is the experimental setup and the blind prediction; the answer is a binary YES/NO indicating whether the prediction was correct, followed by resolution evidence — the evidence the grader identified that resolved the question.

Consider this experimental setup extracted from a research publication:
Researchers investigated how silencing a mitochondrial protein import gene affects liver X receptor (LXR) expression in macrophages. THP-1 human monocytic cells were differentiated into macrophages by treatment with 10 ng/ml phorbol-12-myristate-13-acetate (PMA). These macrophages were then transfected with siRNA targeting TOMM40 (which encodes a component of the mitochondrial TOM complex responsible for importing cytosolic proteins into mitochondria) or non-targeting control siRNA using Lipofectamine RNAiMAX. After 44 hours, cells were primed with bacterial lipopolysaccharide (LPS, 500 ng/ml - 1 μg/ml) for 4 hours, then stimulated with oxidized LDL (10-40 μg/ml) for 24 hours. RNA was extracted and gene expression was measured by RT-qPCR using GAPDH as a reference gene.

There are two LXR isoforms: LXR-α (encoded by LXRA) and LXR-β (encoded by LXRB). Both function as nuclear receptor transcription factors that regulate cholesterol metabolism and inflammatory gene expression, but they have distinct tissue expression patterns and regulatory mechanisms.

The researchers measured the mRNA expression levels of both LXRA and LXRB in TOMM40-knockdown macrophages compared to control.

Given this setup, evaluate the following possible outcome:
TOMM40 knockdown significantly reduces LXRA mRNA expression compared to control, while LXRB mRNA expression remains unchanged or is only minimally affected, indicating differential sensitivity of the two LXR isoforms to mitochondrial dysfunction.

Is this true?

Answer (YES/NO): NO